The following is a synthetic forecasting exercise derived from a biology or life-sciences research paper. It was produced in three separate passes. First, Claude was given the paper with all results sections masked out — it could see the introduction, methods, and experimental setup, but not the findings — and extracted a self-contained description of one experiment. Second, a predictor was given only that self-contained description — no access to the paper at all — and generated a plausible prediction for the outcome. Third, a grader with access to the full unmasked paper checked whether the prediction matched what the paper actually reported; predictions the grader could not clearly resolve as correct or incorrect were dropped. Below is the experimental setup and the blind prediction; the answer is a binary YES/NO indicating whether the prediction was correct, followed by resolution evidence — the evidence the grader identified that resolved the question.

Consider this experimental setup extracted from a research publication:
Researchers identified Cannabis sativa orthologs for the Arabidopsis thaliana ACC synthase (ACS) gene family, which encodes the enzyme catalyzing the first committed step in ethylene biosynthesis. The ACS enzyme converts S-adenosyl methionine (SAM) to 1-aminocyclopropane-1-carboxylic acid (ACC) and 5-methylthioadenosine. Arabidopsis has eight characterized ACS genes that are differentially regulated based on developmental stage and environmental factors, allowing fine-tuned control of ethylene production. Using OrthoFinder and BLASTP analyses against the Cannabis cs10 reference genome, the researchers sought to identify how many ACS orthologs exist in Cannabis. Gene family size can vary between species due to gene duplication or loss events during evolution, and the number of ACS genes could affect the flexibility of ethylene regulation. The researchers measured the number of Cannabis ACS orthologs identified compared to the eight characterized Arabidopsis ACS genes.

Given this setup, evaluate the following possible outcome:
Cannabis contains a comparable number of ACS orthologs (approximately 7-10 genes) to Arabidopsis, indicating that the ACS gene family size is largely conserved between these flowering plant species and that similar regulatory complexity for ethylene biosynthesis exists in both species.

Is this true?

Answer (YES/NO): NO